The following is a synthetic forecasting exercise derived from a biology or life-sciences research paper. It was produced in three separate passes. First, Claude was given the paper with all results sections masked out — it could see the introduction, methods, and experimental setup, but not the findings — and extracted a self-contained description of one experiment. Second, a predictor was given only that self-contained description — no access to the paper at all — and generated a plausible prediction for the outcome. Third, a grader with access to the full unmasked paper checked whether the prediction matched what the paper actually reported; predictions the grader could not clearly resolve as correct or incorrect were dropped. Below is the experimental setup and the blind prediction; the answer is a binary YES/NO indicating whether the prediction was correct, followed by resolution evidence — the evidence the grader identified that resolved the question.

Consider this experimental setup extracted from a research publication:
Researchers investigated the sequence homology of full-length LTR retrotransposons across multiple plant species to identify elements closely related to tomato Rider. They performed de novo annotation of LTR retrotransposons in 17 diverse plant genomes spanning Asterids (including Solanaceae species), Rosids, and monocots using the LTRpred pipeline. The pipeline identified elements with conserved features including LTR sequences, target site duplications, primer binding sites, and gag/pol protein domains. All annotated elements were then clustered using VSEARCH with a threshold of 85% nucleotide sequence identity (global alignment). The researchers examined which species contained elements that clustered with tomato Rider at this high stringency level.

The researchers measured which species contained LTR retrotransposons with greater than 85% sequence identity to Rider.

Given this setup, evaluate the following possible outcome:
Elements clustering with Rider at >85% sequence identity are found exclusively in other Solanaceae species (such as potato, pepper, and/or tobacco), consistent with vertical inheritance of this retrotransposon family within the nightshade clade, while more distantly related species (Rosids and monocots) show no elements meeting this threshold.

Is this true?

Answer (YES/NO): NO